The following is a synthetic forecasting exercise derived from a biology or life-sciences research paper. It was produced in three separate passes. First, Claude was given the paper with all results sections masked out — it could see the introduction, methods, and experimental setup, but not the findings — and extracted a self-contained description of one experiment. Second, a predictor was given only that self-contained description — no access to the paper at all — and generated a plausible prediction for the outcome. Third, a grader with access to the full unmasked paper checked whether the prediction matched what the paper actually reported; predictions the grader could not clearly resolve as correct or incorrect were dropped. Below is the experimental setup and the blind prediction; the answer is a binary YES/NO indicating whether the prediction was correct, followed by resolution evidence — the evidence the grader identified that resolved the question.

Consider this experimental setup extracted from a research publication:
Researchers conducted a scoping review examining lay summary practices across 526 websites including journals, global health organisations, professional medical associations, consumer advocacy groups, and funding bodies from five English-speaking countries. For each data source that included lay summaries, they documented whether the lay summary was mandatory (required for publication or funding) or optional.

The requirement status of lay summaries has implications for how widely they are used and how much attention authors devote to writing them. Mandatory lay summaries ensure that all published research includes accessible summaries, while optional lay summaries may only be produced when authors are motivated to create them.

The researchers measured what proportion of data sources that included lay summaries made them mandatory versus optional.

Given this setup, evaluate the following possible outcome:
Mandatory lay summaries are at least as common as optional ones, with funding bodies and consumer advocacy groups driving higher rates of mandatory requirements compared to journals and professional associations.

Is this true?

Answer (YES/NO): NO